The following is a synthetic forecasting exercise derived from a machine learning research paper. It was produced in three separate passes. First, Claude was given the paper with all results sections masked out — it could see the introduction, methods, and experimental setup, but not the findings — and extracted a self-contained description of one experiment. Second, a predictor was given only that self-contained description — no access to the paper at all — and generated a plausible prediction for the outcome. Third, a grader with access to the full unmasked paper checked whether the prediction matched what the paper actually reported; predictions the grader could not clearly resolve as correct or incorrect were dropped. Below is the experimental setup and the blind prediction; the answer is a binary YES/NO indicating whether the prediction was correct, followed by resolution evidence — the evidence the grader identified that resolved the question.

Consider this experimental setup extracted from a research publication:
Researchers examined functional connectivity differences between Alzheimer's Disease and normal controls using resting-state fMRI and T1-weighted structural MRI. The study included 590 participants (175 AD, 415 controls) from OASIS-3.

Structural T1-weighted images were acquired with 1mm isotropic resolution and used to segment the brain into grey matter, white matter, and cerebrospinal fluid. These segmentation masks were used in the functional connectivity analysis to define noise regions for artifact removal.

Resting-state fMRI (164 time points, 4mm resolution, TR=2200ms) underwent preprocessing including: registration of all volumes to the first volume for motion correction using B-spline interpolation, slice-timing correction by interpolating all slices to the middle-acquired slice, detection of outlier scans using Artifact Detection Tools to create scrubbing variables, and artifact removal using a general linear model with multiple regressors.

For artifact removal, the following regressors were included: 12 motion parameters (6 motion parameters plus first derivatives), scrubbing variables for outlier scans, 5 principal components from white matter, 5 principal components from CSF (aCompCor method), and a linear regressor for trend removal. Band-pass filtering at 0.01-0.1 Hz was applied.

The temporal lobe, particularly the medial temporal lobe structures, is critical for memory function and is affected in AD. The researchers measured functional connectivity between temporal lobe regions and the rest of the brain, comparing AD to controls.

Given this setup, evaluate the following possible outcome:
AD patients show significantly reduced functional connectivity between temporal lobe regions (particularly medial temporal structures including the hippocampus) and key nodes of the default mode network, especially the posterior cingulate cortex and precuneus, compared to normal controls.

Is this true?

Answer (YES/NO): YES